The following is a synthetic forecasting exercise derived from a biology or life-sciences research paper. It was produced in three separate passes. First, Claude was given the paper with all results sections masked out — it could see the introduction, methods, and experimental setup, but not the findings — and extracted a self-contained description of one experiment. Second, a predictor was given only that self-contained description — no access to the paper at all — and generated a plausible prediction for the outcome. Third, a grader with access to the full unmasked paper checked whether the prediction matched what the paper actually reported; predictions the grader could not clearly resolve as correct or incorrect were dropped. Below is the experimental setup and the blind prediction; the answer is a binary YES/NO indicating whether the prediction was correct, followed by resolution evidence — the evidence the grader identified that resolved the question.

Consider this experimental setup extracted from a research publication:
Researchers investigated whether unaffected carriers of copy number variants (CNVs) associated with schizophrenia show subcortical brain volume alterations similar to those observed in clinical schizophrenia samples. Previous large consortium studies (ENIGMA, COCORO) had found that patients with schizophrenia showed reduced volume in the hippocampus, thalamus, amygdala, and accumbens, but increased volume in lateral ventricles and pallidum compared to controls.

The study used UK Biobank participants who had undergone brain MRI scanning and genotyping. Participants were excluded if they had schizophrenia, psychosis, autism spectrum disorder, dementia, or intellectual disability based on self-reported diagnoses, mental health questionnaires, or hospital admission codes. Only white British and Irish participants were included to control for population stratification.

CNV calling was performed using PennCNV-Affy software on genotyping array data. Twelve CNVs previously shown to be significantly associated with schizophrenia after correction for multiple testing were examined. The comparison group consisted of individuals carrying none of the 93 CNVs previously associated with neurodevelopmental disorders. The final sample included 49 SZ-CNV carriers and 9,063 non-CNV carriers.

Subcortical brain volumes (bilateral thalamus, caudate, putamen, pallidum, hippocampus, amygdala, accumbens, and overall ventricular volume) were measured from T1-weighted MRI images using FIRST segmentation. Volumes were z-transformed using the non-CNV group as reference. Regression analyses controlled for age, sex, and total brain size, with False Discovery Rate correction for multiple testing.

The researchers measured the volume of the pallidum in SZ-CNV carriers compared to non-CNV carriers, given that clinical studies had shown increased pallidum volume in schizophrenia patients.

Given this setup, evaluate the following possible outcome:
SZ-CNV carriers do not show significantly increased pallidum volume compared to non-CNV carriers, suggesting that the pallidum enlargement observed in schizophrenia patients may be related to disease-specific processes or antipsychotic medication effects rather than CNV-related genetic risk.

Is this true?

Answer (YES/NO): YES